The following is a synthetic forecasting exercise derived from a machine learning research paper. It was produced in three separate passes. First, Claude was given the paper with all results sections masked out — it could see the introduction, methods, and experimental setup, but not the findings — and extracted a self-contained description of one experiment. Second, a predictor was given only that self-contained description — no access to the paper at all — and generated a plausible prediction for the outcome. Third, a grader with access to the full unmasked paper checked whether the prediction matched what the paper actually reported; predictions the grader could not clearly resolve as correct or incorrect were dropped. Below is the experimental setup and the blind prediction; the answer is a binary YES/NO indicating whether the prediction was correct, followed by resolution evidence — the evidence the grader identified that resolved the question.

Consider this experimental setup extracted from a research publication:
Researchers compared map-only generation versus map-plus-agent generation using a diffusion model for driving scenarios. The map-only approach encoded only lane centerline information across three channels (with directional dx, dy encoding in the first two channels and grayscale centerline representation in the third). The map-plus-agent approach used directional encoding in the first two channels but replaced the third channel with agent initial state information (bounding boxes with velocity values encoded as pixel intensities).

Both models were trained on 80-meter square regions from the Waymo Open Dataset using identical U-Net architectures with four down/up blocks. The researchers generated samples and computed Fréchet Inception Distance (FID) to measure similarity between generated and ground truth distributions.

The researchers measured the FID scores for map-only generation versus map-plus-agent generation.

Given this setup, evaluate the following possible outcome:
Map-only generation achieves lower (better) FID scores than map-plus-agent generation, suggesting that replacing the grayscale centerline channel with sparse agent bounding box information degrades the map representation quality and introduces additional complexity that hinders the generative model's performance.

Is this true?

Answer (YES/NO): YES